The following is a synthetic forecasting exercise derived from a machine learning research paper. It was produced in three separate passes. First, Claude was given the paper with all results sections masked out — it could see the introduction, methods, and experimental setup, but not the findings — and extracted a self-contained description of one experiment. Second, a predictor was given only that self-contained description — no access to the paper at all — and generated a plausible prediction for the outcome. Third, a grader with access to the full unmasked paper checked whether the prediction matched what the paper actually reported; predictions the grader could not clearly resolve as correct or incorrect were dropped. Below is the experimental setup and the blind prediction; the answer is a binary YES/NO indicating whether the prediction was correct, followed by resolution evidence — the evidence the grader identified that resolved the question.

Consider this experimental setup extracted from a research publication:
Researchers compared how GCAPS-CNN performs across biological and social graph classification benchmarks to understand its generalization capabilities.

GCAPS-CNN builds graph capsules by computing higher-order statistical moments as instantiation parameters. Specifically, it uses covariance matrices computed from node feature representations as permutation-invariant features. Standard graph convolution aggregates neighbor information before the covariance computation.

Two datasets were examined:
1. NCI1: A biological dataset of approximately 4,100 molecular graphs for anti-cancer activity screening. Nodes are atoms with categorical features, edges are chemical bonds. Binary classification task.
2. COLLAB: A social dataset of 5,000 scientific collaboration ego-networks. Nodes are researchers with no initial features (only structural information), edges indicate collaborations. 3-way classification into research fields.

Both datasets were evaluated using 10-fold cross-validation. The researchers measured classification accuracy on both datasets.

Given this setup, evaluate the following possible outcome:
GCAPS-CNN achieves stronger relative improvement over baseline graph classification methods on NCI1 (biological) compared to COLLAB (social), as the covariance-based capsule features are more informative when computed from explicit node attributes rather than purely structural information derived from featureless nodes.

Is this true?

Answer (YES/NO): YES